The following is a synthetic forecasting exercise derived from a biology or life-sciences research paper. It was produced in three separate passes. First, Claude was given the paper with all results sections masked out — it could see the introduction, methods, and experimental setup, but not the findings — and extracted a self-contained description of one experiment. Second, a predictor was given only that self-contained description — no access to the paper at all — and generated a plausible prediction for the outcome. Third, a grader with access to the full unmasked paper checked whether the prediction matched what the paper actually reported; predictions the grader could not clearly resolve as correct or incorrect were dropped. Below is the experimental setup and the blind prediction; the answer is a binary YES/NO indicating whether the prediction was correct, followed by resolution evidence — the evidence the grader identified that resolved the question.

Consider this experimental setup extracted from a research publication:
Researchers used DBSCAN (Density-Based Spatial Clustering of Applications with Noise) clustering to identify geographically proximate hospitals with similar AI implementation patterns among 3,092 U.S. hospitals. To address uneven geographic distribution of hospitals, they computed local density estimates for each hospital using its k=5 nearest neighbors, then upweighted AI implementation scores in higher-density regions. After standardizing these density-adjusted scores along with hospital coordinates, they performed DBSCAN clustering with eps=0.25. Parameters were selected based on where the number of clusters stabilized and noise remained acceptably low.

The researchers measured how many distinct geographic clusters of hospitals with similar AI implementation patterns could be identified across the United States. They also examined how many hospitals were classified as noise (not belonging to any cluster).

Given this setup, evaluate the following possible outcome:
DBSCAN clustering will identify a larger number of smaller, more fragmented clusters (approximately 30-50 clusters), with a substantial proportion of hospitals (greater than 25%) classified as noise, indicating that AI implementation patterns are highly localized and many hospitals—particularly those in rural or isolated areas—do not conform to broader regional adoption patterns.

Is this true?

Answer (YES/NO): NO